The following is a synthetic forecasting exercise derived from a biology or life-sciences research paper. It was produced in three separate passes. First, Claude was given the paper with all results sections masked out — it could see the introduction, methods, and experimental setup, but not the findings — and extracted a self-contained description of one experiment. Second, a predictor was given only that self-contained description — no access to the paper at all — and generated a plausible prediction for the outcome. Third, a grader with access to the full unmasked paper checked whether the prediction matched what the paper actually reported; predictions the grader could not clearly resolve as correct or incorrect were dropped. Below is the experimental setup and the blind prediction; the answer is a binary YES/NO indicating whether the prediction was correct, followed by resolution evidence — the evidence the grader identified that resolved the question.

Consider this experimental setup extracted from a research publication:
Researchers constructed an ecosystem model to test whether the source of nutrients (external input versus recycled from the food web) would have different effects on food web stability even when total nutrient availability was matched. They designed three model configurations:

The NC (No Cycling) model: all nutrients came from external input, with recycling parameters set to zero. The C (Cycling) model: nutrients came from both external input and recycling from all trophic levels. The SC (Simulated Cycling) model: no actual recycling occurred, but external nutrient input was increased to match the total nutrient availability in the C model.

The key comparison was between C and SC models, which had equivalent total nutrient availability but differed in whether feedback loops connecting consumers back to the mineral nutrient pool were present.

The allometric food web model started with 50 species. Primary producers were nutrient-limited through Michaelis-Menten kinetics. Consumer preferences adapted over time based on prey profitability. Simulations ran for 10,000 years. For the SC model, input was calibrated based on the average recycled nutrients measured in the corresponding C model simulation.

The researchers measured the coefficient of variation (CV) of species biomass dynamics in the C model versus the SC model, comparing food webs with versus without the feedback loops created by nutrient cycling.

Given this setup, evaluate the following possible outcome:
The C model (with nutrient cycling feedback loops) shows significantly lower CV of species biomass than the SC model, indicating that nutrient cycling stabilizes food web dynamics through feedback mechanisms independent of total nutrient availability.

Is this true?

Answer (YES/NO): NO